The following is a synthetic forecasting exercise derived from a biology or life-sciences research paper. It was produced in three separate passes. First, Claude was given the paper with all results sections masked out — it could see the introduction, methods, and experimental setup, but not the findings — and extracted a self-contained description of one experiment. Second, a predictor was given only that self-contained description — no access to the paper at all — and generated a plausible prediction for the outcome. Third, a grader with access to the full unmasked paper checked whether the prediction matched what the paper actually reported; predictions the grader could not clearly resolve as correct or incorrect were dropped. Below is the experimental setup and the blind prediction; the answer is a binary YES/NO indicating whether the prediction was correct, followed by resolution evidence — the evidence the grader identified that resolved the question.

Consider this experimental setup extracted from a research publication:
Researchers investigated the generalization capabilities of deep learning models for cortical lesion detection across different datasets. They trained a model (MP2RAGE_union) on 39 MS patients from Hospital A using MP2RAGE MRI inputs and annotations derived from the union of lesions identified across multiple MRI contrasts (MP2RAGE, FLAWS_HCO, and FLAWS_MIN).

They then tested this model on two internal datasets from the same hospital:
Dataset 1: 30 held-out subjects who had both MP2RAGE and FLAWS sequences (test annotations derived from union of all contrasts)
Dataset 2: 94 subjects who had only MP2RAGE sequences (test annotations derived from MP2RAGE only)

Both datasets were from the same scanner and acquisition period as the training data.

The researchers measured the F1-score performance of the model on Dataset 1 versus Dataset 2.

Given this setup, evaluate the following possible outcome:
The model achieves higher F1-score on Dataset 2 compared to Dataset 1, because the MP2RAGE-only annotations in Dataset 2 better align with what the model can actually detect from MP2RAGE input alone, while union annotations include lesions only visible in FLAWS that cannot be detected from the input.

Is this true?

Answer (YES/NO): YES